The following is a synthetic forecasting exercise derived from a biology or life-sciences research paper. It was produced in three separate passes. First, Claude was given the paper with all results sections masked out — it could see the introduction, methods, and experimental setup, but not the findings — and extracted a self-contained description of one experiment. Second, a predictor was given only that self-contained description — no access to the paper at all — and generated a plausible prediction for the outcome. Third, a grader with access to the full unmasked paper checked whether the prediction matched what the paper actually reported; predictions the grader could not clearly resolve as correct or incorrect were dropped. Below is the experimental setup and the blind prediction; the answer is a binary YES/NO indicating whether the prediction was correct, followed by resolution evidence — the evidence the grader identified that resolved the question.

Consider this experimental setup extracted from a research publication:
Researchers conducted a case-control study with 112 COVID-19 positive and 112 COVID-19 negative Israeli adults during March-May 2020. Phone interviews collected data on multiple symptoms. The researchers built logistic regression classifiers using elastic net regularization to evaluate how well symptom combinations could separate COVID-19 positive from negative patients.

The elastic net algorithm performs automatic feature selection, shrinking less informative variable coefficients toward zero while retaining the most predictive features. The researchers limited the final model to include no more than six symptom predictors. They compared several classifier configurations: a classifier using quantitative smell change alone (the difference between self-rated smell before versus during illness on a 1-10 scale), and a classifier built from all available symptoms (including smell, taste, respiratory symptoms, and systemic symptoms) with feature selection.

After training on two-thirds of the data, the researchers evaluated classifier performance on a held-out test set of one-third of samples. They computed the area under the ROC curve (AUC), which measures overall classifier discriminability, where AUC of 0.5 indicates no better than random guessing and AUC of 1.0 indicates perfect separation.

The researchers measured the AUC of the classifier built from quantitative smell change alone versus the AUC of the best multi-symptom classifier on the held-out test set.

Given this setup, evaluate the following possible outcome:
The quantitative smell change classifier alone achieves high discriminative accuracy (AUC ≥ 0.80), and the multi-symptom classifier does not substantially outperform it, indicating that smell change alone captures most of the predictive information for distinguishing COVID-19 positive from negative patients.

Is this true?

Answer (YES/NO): YES